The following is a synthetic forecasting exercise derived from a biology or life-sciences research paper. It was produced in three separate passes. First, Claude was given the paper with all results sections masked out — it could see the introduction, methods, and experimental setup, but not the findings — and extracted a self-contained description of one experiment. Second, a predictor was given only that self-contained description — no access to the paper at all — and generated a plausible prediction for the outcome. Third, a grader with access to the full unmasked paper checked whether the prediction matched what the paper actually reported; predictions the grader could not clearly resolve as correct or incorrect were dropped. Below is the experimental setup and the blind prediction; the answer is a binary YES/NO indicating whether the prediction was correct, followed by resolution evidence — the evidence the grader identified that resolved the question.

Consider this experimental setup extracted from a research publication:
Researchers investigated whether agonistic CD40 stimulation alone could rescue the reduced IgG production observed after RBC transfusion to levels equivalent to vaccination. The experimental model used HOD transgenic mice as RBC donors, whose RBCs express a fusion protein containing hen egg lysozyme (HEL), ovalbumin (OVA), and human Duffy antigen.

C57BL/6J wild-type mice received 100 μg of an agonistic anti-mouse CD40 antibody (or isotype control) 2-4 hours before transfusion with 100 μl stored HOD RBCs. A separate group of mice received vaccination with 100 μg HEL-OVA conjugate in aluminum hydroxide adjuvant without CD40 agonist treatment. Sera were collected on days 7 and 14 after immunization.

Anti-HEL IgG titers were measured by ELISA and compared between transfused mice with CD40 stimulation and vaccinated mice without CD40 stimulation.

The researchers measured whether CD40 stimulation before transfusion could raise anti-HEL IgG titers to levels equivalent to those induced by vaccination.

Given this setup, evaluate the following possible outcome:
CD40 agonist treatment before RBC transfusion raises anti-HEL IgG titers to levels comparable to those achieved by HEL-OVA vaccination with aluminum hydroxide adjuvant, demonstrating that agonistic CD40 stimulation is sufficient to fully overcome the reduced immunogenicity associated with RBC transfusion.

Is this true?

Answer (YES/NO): NO